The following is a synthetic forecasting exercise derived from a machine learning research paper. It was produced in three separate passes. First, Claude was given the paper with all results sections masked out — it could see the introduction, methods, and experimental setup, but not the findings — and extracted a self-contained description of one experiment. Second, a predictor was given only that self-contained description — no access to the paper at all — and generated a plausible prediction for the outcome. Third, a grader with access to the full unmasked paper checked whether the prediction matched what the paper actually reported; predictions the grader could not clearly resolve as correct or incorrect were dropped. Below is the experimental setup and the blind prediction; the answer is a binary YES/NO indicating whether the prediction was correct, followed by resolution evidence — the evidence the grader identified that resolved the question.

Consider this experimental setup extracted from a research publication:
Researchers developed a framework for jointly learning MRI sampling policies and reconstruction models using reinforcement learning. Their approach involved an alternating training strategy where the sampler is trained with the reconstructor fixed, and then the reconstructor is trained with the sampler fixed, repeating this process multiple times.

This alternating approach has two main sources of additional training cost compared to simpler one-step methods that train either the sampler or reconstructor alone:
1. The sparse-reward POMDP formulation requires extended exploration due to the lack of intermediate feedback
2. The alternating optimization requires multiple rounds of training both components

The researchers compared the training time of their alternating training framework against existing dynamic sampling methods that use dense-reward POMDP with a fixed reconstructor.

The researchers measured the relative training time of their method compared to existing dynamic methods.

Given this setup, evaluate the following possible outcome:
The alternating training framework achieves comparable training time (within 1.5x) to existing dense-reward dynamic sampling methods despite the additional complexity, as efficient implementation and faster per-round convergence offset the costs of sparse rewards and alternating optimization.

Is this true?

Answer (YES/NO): NO